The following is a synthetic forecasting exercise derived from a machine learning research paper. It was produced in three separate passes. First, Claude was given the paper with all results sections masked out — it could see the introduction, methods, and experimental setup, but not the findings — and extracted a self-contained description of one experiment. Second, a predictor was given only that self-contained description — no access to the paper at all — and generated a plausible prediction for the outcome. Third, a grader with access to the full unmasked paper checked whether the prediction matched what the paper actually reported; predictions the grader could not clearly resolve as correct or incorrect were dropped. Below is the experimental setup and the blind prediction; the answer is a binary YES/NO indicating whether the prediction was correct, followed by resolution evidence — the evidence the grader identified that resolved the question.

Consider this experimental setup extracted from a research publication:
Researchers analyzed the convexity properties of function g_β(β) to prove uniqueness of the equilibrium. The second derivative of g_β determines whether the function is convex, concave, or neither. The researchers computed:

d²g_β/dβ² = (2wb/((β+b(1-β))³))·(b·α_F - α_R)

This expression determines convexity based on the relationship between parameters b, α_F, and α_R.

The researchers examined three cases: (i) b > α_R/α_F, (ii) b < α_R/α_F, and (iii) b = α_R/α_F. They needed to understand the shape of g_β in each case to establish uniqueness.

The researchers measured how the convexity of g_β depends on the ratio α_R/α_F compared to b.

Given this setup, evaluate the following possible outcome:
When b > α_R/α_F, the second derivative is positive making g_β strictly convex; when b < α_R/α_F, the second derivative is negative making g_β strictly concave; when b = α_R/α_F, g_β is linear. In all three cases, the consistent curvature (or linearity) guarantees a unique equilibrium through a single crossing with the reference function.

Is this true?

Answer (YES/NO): YES